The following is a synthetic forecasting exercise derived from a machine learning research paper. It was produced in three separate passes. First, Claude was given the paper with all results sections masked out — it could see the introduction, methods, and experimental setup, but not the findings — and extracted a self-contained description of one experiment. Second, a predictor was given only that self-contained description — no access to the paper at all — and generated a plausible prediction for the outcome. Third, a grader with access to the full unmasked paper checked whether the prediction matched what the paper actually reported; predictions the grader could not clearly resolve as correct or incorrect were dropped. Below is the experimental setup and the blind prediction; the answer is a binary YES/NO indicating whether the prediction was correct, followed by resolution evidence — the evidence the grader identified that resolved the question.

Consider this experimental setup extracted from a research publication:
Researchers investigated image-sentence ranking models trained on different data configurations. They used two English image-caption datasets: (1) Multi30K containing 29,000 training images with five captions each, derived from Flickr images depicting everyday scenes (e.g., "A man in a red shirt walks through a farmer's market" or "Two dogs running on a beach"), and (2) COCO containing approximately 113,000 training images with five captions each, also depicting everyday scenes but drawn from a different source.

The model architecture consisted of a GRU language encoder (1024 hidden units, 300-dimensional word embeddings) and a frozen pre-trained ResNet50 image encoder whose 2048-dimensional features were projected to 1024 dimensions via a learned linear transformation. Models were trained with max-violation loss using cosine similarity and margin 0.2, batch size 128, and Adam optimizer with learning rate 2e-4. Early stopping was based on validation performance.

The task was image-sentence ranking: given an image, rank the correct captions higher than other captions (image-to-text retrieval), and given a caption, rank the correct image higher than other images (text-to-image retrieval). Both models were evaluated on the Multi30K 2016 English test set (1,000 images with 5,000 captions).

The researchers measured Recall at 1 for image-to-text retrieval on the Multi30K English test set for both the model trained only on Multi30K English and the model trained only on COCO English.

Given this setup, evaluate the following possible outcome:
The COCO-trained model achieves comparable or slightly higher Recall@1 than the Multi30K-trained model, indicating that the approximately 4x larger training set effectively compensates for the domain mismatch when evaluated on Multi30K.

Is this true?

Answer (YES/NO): NO